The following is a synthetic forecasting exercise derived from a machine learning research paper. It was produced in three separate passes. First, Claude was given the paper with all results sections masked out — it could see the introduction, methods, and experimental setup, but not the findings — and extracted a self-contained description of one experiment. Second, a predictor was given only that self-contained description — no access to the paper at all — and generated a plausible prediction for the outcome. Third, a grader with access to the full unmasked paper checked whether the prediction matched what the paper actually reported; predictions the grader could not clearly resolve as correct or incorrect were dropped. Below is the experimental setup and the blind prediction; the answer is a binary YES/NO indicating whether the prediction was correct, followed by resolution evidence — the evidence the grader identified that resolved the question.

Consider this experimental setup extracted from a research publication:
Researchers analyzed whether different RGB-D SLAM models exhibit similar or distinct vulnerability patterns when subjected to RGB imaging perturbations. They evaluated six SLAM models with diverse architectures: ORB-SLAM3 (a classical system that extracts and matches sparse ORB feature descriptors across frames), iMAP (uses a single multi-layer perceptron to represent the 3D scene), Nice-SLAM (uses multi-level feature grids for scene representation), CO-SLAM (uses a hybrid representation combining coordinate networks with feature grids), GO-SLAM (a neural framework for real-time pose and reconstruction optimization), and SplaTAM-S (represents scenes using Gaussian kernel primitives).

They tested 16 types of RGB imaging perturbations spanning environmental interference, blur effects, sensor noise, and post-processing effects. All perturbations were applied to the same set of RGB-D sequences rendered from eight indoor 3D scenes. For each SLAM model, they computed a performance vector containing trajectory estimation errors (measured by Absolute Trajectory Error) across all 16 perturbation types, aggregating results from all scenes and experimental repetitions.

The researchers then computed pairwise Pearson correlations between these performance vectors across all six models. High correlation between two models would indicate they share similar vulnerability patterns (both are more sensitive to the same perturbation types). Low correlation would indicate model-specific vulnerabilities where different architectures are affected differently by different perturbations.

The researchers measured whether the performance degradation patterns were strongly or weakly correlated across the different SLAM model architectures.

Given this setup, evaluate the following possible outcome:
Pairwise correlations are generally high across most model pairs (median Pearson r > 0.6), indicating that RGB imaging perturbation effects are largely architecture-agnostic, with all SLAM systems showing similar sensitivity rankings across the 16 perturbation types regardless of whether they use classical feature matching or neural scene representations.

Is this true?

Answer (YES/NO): NO